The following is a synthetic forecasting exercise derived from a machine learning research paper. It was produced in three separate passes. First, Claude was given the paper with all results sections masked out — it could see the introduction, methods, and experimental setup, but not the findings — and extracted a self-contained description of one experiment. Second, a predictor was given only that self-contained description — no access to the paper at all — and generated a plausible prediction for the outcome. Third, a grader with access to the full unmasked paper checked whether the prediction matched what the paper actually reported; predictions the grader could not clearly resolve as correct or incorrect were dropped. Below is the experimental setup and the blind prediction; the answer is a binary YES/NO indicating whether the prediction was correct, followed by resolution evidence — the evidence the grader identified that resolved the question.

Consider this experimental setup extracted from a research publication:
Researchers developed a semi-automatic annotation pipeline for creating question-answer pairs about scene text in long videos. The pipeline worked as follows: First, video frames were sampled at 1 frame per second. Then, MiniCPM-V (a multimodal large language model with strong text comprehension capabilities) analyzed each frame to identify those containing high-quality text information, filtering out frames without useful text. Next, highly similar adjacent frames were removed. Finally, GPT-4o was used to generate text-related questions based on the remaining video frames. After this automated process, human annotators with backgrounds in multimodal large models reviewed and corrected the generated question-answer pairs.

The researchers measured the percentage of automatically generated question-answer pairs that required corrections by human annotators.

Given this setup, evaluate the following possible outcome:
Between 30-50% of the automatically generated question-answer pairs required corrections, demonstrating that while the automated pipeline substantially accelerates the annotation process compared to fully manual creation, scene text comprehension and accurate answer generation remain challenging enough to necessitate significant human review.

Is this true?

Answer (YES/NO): NO